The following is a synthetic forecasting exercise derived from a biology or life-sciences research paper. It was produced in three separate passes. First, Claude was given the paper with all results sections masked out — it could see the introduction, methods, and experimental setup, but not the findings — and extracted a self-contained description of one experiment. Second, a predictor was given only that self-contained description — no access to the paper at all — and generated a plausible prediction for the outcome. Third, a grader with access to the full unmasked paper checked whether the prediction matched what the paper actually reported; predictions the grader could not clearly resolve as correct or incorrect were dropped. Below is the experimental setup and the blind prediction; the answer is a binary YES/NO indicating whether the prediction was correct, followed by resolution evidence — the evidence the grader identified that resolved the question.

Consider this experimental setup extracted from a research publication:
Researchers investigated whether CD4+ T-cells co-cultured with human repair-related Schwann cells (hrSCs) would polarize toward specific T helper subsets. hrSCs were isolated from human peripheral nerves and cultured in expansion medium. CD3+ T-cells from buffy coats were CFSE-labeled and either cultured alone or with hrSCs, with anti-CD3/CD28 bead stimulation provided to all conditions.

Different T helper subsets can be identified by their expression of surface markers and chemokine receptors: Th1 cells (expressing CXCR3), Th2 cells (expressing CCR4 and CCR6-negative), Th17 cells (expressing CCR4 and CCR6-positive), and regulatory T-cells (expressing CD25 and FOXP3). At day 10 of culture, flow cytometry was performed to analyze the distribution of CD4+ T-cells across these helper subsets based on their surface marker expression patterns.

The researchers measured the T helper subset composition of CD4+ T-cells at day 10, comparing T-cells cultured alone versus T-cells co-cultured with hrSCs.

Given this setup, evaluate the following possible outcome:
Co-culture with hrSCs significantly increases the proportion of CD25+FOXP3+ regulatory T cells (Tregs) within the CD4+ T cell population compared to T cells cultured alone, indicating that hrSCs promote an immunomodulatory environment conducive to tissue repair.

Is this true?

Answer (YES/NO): NO